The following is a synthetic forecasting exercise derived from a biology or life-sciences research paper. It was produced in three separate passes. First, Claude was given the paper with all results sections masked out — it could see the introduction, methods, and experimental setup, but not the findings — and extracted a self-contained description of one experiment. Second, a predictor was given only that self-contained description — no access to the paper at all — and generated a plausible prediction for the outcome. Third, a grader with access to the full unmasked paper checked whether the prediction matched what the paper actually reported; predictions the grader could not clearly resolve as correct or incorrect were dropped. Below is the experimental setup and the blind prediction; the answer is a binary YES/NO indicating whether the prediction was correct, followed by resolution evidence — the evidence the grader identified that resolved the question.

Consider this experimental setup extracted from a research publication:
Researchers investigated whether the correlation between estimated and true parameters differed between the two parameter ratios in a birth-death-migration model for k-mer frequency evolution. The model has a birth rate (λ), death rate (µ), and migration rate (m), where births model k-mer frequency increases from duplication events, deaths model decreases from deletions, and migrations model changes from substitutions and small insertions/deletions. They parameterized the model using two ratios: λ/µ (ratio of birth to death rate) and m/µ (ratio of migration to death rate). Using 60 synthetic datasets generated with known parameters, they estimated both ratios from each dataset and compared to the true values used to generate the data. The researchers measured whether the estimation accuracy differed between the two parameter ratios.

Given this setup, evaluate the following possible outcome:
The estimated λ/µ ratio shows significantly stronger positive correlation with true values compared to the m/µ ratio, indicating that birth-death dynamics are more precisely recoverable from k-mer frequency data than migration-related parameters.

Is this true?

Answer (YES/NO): NO